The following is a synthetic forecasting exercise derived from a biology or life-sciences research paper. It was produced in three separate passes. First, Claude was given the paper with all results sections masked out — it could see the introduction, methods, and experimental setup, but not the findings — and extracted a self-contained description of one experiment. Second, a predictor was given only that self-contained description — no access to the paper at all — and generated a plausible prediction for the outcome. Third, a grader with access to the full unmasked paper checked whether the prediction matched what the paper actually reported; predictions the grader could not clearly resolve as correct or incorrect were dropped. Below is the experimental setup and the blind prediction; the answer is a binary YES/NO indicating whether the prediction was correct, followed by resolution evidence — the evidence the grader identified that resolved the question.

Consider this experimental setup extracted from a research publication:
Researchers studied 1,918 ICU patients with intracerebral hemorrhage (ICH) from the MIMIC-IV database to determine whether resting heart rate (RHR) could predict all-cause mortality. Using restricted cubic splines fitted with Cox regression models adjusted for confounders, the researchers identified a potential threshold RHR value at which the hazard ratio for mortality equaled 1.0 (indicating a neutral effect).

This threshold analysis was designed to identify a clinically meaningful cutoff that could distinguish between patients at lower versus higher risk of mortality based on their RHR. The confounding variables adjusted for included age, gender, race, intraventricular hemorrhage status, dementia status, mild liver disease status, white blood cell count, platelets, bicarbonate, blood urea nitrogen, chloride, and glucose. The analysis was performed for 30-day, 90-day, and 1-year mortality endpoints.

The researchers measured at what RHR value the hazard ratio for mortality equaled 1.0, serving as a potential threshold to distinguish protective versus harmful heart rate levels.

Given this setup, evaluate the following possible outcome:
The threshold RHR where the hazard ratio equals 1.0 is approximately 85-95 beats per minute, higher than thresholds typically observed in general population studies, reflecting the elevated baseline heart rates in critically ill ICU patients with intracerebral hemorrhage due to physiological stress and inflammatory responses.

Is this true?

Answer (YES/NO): YES